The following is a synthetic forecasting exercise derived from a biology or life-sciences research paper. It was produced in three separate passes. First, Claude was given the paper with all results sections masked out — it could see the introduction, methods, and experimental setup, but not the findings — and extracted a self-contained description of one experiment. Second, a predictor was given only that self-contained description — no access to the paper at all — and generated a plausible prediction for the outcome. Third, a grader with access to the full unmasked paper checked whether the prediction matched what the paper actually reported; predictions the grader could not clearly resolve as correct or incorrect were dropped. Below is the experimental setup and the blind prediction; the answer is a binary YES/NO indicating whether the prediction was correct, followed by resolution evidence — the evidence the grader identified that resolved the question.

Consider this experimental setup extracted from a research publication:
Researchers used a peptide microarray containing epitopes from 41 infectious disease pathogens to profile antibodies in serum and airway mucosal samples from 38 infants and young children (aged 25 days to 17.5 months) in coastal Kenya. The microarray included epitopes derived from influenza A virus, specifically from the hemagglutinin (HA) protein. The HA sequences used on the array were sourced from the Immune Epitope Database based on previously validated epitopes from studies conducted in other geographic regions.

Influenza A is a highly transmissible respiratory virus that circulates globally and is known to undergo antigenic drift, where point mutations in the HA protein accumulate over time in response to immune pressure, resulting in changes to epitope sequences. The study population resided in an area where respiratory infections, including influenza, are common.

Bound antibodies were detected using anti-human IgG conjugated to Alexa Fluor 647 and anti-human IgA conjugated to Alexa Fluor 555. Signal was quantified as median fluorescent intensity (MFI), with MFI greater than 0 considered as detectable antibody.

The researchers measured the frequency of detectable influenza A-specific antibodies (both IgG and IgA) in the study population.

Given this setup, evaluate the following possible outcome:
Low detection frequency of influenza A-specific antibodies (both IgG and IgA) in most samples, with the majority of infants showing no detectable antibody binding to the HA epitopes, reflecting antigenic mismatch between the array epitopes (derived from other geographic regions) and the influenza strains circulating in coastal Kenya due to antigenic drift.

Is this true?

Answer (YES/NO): YES